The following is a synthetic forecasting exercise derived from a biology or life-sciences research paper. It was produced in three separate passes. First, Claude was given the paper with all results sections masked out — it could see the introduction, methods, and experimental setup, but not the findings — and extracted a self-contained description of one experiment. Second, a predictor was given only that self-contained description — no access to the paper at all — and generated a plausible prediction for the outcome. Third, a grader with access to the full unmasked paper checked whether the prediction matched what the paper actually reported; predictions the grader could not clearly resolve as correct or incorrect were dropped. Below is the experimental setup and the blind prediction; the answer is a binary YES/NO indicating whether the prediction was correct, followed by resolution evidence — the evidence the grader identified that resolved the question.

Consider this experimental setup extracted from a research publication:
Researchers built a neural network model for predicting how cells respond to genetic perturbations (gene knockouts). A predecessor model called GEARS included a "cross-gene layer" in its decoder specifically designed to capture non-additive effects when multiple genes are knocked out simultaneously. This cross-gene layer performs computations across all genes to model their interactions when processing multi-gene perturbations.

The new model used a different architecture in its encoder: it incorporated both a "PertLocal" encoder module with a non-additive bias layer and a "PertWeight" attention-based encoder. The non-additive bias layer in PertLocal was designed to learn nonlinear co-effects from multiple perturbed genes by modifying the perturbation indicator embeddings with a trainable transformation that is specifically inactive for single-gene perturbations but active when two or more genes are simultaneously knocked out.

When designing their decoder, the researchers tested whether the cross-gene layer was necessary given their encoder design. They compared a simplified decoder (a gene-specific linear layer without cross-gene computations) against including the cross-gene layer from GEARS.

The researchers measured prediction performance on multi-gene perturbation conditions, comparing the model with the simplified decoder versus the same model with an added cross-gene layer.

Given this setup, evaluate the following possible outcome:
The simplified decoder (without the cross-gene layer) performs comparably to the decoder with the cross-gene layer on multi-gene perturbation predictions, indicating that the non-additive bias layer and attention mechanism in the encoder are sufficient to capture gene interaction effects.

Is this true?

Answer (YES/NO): NO